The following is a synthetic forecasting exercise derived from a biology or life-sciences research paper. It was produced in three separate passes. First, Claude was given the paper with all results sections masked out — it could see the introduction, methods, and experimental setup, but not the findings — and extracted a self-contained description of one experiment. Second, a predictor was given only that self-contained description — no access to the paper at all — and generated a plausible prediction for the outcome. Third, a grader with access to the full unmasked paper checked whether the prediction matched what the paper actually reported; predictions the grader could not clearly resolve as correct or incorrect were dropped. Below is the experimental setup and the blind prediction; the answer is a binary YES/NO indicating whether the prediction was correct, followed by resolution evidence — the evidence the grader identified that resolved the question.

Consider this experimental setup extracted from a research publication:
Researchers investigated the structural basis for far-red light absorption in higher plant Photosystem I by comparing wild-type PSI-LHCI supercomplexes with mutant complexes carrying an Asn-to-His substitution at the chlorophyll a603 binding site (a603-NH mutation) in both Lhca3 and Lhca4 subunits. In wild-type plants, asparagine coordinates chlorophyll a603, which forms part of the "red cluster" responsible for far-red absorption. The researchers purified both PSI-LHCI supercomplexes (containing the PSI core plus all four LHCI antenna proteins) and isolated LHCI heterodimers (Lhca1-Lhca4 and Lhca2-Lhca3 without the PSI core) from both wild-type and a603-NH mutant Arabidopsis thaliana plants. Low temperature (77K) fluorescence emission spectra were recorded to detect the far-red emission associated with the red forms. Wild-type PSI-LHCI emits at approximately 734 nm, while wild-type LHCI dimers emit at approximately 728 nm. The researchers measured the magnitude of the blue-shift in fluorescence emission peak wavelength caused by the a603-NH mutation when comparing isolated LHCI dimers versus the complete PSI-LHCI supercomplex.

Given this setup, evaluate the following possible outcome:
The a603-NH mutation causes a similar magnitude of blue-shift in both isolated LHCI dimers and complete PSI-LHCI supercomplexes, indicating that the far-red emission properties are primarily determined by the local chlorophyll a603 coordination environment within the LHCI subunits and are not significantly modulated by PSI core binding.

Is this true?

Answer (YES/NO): NO